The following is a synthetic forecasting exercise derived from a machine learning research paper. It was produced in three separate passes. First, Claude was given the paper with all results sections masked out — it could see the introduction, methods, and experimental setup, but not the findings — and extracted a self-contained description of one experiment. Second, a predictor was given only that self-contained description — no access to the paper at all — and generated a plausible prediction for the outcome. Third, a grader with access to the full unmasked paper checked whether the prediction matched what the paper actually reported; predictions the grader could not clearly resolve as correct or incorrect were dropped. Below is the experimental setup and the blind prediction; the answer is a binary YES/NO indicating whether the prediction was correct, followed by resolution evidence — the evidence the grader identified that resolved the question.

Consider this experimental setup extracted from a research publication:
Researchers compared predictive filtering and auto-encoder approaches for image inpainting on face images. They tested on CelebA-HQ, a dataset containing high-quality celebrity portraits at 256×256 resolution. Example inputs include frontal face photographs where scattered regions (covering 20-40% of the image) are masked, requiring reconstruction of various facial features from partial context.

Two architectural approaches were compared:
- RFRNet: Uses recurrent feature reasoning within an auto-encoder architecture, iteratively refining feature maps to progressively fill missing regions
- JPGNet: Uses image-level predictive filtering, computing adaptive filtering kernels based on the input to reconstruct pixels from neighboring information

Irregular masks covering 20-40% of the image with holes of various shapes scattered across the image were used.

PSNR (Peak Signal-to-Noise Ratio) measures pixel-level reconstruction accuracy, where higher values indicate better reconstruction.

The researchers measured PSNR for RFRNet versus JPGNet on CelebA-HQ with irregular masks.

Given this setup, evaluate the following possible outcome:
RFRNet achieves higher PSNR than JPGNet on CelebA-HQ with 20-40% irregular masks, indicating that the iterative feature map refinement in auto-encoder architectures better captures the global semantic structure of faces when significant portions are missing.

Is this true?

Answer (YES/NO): YES